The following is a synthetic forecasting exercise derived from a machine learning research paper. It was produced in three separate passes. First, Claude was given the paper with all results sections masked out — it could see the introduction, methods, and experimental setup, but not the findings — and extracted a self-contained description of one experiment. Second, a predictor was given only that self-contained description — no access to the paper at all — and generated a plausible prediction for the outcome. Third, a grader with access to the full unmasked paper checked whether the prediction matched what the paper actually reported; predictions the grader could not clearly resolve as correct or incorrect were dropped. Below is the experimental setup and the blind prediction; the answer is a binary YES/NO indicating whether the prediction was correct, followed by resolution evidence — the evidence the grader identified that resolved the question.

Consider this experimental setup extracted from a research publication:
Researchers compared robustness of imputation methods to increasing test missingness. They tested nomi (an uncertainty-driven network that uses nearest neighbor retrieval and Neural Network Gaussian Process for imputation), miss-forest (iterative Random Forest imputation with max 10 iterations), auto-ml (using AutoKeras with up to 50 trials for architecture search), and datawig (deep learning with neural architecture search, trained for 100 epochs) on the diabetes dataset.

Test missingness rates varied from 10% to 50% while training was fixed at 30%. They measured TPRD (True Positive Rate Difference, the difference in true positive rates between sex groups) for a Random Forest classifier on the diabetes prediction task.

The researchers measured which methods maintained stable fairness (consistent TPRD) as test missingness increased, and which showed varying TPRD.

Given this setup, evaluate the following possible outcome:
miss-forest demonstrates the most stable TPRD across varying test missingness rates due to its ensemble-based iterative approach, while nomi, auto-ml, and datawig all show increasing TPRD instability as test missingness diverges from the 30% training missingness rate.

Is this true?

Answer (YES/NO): NO